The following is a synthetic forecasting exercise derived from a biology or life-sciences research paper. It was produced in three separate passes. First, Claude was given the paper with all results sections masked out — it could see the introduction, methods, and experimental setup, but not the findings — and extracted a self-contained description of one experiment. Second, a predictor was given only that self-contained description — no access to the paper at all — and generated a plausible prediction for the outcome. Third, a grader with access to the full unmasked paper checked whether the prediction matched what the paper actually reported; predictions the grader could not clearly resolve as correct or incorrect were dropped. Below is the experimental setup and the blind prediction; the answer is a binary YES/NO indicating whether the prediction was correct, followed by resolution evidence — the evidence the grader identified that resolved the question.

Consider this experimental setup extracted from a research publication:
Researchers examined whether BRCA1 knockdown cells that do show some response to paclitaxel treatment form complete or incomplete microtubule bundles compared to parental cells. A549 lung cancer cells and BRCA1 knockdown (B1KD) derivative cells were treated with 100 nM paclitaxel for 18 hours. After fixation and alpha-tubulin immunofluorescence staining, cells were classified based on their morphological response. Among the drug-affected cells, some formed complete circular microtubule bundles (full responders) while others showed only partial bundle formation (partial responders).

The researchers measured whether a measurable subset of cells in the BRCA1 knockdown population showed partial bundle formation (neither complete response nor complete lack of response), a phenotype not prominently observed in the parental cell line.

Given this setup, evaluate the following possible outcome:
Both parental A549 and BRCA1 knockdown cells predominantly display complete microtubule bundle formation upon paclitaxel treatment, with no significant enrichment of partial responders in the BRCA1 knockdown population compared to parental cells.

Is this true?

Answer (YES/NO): NO